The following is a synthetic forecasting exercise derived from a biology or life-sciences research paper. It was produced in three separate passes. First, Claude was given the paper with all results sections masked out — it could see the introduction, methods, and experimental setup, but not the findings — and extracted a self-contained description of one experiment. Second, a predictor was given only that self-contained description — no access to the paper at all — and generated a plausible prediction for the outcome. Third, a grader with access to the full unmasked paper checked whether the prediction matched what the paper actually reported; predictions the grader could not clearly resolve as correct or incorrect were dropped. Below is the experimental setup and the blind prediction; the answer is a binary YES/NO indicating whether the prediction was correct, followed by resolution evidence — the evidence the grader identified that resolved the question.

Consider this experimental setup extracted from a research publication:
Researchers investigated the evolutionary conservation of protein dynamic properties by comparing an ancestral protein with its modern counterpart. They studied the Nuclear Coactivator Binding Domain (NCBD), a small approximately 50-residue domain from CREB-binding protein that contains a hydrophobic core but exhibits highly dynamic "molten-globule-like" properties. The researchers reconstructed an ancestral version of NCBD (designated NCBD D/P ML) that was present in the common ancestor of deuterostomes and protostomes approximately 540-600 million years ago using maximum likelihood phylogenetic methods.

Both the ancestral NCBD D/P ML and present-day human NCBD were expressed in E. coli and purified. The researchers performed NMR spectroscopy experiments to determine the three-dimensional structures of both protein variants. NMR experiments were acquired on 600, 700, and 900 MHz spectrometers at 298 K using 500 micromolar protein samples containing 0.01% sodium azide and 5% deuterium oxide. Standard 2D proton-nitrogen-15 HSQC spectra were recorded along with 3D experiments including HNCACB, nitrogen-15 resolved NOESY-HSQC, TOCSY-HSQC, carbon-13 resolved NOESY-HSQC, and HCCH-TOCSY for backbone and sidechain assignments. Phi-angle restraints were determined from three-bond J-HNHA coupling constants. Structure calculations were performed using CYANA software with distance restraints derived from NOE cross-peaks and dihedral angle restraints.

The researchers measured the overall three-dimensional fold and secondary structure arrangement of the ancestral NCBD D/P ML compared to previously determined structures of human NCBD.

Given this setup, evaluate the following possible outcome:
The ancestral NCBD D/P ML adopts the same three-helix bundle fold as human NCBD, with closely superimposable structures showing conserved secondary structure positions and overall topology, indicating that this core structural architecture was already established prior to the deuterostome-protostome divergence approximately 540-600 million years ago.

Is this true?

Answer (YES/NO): NO